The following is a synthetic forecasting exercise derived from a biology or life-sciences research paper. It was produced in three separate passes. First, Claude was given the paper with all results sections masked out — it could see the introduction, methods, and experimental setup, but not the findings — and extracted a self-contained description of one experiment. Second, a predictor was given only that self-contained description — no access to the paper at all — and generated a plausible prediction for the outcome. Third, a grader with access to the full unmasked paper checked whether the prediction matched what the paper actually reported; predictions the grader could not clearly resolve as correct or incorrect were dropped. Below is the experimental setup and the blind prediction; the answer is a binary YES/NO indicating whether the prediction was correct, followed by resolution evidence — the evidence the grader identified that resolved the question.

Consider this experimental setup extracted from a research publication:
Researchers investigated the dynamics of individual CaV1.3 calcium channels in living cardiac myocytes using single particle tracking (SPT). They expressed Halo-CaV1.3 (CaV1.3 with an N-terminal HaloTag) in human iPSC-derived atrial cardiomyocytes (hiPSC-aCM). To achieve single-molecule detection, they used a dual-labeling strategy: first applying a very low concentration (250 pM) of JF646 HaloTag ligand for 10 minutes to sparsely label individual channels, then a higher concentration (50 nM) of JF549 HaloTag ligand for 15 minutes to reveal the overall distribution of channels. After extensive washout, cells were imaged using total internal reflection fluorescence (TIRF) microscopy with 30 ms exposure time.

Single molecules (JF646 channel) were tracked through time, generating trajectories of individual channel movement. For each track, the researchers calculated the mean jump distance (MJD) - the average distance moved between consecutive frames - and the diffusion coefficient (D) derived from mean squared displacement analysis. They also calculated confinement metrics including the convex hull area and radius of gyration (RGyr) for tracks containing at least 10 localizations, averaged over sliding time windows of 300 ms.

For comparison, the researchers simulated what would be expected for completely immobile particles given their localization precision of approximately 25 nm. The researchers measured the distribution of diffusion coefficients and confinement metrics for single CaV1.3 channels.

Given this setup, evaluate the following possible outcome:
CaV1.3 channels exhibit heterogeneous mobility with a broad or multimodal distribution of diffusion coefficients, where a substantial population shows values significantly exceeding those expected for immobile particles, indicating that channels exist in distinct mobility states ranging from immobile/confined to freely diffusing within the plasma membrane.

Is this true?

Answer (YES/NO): NO